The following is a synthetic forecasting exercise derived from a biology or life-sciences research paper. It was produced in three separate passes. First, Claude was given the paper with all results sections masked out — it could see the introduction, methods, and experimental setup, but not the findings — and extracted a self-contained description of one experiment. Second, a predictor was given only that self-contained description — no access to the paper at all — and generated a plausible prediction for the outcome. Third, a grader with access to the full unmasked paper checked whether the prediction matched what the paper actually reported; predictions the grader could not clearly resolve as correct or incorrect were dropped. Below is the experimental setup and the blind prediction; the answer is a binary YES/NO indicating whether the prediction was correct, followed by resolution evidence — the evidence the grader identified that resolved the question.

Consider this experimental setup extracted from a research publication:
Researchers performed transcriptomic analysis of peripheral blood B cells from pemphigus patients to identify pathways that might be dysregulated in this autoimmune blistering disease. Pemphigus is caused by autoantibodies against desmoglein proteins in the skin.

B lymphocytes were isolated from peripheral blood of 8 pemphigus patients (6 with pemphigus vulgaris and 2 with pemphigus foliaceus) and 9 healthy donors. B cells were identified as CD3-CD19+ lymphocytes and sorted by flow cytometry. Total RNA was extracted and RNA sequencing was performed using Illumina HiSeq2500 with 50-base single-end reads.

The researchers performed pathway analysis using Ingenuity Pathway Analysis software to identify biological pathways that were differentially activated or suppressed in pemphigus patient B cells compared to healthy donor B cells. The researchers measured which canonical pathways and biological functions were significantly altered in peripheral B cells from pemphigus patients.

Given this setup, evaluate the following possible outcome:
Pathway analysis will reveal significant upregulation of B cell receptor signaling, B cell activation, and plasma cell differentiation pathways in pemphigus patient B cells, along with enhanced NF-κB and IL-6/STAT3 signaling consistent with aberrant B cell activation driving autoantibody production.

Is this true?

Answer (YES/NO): NO